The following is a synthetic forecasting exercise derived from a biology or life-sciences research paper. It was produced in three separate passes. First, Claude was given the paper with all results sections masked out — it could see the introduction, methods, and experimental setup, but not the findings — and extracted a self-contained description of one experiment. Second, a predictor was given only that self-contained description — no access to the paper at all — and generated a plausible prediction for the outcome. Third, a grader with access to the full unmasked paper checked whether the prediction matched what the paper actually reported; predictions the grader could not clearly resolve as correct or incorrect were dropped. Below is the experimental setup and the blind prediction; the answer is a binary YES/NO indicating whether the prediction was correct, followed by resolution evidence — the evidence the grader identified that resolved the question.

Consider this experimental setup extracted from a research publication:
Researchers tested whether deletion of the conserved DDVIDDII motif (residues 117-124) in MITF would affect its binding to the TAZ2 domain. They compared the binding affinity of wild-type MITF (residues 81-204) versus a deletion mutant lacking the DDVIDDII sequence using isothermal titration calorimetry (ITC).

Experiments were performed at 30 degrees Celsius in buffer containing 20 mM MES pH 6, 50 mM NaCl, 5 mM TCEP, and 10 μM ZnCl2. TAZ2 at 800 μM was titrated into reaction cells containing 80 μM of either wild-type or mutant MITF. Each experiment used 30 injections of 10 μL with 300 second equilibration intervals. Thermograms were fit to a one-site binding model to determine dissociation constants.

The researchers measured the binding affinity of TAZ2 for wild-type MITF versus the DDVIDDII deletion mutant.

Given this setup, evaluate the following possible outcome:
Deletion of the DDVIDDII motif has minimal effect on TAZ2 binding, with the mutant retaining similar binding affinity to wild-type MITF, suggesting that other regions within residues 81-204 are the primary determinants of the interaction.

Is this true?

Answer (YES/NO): NO